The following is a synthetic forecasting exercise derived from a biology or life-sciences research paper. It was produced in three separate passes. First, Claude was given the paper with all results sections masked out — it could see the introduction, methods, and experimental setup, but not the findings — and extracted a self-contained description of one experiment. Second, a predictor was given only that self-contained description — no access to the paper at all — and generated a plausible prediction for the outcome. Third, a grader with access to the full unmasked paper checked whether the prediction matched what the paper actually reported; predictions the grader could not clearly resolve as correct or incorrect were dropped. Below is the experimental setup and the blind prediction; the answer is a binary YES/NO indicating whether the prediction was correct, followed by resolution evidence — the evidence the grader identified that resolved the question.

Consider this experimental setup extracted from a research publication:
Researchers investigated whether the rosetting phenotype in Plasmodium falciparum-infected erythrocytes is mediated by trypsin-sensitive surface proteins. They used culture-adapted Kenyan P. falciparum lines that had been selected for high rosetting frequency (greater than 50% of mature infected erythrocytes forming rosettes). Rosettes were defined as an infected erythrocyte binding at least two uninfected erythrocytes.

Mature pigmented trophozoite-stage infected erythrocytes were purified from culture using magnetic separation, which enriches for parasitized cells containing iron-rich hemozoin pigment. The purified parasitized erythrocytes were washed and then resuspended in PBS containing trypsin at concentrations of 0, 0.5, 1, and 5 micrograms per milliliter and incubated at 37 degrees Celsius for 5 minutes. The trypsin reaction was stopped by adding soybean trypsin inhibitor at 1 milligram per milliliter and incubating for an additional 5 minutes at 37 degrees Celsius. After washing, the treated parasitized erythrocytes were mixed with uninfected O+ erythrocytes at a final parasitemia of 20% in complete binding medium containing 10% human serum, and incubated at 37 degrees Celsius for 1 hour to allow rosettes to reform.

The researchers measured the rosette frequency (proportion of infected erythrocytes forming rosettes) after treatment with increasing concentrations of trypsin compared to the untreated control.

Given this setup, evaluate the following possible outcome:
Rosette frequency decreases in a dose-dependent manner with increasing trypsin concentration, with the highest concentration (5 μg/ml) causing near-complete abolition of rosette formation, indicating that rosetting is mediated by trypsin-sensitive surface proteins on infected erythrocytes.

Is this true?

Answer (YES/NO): NO